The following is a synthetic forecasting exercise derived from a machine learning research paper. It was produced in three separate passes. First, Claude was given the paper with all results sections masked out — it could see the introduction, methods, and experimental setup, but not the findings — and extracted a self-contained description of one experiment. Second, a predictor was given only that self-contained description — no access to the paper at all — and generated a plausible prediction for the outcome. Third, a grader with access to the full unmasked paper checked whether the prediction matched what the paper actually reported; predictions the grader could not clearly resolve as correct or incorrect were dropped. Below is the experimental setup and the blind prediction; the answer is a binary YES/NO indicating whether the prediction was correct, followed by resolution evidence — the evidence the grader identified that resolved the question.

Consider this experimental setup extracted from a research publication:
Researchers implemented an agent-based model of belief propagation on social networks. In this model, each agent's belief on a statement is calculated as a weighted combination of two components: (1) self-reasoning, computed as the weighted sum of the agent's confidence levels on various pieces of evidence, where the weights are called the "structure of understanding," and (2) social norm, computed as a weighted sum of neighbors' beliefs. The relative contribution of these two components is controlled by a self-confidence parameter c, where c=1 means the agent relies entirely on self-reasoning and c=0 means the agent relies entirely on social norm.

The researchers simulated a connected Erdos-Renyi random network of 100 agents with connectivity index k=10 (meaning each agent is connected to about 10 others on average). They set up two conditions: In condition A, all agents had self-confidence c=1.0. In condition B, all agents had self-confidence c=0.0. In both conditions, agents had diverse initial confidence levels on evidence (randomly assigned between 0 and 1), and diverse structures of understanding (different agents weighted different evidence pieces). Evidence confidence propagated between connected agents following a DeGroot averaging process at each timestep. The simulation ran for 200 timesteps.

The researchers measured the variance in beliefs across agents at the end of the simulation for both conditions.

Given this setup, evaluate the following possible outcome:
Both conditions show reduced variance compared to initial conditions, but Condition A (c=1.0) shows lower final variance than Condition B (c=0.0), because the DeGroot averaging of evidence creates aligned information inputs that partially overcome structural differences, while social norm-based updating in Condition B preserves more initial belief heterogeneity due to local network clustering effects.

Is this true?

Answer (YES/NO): NO